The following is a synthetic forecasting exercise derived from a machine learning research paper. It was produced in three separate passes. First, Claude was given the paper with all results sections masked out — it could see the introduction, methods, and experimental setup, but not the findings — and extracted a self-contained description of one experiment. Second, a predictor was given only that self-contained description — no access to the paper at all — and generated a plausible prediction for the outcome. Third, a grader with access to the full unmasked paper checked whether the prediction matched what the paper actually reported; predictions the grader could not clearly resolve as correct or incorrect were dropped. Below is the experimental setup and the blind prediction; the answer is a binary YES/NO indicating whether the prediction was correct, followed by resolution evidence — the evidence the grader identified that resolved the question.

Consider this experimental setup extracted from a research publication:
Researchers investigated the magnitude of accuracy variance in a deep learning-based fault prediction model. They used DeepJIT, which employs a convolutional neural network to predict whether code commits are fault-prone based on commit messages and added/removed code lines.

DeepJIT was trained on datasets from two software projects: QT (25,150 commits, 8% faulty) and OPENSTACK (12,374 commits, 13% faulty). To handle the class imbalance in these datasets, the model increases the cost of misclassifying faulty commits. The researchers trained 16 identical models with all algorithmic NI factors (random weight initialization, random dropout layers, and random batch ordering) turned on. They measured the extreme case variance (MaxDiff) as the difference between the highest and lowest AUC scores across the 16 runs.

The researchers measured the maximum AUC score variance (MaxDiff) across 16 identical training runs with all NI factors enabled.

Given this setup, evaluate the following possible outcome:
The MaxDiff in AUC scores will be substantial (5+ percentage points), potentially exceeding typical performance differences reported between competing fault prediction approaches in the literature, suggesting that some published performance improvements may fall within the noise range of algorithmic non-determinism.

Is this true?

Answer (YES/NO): NO